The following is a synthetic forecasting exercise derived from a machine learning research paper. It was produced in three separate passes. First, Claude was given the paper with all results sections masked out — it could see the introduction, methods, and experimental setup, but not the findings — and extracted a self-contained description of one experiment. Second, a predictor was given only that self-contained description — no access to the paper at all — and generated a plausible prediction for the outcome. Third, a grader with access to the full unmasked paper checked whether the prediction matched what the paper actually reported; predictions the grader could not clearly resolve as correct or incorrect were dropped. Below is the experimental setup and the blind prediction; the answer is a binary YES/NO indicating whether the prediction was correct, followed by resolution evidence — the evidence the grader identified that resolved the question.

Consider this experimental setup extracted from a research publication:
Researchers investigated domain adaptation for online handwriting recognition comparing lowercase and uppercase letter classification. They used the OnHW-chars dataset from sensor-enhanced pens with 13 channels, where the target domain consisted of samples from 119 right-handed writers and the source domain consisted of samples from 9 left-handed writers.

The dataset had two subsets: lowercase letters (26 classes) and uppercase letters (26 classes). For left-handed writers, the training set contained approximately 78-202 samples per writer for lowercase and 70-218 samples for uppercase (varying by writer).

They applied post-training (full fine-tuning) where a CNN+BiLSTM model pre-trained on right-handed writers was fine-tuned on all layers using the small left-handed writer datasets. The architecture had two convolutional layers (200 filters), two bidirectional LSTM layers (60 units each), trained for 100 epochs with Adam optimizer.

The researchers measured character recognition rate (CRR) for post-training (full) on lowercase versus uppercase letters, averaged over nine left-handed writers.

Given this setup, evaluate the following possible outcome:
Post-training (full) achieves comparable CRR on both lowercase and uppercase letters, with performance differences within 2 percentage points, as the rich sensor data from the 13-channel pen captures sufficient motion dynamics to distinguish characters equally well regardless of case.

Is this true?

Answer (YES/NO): NO